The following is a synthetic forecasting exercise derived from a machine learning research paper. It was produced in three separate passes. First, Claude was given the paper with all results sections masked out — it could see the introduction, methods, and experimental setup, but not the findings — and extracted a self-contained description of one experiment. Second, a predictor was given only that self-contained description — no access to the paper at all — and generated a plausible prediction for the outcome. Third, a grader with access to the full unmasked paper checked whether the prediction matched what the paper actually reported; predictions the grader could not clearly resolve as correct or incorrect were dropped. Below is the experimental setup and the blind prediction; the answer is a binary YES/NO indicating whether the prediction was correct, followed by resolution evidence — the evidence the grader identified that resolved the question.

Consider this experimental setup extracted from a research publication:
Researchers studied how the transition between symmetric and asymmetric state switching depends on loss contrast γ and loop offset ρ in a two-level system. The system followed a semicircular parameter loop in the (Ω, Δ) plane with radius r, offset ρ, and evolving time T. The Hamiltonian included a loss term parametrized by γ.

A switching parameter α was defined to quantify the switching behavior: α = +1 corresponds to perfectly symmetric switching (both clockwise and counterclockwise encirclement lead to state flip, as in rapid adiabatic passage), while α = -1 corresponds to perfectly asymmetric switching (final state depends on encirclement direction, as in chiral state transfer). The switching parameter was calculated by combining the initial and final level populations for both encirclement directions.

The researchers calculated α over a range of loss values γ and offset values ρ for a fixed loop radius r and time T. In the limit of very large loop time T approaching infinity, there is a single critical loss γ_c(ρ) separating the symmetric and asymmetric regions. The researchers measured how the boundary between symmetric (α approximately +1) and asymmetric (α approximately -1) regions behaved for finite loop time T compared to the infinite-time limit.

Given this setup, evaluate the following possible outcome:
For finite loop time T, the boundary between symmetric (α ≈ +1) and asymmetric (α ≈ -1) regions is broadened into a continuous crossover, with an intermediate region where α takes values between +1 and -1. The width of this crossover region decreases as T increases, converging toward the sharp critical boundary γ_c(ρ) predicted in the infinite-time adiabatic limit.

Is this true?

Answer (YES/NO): YES